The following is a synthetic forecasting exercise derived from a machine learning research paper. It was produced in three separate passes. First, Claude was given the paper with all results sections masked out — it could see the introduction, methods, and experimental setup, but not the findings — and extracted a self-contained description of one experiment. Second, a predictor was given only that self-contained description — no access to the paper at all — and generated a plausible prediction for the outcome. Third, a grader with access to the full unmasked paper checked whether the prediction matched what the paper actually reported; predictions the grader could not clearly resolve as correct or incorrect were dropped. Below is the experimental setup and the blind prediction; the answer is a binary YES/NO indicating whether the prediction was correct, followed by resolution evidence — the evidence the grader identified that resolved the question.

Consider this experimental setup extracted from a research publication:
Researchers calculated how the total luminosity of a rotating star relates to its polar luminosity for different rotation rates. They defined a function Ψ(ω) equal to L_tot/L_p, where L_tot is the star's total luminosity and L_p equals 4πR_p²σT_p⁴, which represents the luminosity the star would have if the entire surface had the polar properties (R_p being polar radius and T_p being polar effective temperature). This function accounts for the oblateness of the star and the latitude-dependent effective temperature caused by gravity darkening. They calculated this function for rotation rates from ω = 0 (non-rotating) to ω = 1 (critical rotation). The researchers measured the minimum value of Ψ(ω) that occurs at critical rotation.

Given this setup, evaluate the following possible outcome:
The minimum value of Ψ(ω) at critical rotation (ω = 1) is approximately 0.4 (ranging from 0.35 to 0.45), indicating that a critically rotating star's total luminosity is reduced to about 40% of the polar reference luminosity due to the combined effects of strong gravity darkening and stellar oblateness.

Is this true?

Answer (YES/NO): NO